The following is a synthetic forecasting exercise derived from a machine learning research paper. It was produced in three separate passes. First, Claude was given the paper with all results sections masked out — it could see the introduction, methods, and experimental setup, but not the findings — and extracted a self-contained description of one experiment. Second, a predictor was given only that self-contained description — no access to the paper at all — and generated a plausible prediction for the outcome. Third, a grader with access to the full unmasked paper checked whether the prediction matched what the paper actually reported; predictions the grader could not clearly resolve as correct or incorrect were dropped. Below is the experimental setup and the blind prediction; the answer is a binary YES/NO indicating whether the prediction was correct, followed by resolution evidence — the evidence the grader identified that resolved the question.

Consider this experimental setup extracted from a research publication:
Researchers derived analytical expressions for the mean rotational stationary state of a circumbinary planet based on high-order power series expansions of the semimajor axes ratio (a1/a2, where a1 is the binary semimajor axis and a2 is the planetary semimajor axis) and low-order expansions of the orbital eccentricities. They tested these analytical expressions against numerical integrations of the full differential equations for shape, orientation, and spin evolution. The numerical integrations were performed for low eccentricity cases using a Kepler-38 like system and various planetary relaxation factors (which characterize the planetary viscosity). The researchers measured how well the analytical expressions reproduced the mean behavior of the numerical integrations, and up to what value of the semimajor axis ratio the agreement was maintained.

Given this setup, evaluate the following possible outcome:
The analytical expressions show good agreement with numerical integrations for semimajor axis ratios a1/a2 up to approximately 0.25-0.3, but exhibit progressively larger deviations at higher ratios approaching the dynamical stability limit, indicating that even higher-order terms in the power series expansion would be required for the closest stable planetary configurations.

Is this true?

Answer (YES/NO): NO